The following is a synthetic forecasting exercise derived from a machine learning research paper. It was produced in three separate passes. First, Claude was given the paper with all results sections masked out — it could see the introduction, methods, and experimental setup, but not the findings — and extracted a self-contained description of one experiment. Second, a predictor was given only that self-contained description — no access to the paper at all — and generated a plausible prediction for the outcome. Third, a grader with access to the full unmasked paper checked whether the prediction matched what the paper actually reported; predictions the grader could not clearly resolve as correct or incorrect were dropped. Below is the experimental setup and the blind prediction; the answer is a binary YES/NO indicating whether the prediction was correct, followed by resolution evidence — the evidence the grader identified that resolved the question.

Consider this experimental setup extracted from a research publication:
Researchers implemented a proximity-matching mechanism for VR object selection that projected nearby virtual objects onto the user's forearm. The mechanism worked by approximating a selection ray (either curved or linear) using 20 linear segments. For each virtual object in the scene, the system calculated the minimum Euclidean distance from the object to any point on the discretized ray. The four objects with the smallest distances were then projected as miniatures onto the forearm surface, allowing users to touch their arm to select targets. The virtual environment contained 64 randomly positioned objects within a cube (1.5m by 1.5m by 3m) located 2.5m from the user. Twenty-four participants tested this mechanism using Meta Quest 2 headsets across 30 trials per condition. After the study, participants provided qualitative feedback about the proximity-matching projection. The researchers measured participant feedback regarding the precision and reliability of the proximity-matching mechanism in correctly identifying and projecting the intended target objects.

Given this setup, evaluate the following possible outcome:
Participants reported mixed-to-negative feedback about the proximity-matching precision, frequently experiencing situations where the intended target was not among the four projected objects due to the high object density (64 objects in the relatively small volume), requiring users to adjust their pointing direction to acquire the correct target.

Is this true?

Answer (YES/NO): NO